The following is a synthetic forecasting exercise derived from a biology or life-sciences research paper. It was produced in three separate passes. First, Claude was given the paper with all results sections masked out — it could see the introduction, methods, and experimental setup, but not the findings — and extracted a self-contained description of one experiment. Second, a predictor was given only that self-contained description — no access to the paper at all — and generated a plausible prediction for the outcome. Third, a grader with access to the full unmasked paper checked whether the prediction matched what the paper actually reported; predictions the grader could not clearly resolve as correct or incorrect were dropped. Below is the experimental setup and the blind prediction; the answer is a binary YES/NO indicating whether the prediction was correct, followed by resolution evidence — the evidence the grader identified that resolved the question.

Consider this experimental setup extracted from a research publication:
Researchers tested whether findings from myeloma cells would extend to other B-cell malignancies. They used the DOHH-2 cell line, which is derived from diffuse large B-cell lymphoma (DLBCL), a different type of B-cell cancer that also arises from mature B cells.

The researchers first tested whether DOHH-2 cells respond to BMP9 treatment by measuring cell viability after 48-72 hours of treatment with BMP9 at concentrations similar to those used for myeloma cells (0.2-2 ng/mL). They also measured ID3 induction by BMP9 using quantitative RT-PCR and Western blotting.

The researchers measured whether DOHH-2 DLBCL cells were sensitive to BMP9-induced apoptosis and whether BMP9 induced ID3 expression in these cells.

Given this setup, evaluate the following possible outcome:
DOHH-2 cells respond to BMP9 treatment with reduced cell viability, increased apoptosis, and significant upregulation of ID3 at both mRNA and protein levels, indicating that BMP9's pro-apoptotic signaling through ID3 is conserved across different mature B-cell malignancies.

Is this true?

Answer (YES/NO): NO